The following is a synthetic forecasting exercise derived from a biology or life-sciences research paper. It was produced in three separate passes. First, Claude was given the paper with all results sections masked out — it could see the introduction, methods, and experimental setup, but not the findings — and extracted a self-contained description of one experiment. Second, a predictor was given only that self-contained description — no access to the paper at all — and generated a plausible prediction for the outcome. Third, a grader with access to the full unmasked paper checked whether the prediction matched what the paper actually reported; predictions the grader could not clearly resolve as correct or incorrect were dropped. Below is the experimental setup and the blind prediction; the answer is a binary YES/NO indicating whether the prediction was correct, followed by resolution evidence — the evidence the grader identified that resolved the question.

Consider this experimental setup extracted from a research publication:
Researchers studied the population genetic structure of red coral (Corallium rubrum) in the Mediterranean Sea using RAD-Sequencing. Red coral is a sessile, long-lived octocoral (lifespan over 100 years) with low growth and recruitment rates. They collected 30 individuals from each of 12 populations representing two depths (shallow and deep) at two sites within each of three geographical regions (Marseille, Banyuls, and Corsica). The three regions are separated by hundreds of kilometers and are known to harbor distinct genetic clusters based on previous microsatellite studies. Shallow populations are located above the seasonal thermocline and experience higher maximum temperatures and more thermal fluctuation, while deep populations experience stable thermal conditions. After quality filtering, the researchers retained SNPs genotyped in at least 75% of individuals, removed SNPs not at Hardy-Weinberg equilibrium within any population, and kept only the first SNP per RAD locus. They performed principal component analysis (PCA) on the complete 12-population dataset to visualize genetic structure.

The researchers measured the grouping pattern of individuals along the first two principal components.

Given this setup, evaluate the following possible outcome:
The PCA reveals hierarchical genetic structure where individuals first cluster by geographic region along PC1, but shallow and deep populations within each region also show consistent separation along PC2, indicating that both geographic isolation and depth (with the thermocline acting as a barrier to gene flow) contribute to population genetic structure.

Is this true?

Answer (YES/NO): NO